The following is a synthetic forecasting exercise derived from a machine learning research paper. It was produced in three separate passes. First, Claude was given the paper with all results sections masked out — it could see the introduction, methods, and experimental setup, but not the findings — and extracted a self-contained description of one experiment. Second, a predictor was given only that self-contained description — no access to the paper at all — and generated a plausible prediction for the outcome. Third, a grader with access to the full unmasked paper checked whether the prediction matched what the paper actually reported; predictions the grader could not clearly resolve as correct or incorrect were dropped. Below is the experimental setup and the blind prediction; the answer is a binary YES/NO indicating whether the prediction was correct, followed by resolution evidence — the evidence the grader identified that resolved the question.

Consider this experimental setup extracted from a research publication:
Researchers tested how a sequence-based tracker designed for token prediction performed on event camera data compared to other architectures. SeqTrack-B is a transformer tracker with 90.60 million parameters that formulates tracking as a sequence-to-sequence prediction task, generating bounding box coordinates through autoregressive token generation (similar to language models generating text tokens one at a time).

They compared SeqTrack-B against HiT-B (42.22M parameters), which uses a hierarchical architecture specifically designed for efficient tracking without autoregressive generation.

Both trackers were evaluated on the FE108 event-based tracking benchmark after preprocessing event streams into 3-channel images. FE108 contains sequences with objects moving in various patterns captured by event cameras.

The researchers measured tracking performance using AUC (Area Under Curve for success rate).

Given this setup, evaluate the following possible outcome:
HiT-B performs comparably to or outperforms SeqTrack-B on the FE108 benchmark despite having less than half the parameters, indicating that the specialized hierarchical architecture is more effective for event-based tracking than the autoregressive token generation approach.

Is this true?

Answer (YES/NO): YES